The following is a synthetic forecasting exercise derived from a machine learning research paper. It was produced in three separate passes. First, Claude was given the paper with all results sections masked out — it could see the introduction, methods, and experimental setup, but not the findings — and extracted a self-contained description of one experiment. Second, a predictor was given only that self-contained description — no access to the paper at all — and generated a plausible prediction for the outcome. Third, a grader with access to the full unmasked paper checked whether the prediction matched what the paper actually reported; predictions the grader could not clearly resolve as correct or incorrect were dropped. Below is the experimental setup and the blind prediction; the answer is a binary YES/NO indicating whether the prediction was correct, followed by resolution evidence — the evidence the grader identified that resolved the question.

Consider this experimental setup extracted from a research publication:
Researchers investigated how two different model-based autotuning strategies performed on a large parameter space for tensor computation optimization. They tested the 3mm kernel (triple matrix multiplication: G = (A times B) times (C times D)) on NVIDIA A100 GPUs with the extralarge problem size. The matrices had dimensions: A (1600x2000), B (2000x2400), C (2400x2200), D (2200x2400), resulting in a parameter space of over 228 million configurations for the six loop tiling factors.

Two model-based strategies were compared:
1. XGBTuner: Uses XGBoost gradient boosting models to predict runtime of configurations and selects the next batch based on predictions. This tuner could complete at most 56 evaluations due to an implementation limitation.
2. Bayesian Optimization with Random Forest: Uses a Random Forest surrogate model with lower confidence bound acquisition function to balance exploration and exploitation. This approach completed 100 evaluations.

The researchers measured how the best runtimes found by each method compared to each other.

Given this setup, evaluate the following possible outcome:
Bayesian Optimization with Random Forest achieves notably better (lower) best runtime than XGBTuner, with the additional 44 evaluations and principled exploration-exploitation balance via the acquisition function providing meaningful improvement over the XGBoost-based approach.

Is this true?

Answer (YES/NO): NO